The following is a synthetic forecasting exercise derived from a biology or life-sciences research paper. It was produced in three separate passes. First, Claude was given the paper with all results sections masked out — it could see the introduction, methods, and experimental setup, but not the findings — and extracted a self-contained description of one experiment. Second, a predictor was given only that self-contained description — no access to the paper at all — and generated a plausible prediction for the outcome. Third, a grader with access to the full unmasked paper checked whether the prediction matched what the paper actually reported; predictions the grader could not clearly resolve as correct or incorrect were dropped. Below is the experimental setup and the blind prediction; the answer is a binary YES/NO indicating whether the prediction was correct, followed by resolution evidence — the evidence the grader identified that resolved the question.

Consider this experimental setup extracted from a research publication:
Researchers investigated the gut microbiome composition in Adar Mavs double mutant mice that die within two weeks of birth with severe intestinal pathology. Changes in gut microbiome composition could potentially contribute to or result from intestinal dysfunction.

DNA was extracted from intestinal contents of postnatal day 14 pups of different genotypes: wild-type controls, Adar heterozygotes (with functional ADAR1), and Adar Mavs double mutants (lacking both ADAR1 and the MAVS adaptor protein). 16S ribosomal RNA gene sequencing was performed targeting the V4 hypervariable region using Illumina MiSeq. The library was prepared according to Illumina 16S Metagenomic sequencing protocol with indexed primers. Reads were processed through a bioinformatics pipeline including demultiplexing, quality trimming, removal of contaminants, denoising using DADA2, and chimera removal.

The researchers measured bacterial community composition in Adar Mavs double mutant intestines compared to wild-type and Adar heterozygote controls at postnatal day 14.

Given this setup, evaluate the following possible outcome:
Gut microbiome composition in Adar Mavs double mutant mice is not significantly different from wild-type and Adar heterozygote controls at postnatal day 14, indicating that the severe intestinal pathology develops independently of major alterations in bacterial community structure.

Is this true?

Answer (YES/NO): NO